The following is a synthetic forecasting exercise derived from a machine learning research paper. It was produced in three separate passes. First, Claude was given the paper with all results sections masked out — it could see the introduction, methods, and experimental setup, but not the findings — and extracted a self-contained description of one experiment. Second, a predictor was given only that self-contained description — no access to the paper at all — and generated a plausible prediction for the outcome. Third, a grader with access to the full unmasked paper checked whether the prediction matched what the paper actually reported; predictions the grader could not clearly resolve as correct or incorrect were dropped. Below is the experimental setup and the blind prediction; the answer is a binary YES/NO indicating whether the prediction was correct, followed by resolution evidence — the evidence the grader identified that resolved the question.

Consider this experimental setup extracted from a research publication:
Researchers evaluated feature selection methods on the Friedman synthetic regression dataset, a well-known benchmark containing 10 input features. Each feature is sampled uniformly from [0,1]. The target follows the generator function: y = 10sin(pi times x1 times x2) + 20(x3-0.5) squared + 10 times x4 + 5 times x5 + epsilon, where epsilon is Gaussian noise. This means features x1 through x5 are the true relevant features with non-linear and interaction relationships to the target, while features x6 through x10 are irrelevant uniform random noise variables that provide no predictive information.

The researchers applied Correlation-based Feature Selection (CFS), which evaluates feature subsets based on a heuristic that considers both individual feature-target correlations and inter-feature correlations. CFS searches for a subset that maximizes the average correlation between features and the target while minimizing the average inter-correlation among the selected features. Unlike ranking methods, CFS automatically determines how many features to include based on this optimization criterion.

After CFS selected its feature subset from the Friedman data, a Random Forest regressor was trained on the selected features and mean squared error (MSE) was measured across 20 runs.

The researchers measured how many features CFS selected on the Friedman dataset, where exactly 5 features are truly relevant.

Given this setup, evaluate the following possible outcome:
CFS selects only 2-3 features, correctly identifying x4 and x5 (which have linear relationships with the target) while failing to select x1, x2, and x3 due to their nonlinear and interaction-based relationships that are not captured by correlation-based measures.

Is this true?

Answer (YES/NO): NO